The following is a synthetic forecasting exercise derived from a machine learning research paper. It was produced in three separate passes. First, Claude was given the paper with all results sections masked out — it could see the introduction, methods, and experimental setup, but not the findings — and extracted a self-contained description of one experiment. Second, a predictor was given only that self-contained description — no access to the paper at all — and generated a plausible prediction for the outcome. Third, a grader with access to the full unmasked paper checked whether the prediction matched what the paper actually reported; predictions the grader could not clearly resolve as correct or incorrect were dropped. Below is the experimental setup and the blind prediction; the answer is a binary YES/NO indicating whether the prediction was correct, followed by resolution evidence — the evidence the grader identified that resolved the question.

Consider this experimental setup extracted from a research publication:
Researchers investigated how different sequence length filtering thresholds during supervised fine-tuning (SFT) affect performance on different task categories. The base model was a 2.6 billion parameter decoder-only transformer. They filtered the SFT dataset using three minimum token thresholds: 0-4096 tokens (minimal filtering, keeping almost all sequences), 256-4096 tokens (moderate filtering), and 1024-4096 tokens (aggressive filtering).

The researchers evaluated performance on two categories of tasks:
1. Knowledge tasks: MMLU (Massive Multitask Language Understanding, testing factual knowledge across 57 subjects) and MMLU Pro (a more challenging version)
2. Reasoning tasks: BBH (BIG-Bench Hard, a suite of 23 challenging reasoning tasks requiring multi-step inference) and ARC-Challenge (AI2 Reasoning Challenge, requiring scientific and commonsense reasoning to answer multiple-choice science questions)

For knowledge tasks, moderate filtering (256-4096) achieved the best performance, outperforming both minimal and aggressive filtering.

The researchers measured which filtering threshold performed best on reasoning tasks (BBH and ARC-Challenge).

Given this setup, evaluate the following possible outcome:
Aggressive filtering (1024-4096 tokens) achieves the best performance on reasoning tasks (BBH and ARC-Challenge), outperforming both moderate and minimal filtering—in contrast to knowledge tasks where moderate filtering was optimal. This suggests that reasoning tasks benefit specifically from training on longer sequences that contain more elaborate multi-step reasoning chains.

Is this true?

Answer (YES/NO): NO